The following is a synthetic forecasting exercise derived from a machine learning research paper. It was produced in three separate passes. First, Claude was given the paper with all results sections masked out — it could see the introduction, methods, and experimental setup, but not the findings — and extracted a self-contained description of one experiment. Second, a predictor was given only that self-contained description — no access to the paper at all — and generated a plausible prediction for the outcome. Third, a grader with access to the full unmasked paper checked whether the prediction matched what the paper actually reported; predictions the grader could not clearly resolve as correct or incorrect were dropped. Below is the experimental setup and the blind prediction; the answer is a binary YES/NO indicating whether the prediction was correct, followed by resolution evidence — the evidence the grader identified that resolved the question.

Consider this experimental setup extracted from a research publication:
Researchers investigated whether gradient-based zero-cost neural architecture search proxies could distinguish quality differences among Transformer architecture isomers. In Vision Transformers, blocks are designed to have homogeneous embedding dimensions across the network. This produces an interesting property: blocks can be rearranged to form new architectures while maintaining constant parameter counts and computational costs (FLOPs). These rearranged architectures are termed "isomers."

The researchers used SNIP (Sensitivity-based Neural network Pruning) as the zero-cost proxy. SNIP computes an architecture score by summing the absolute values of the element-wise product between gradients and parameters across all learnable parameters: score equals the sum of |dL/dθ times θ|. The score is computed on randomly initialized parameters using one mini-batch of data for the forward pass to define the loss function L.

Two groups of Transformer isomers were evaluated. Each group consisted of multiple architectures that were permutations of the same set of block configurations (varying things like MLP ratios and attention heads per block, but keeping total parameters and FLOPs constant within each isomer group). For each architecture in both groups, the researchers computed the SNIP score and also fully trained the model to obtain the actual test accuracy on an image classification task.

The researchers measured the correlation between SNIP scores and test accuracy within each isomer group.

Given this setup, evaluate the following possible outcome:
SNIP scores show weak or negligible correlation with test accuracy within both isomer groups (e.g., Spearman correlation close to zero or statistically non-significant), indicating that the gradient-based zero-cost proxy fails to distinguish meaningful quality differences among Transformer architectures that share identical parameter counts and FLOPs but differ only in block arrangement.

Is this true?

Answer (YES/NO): YES